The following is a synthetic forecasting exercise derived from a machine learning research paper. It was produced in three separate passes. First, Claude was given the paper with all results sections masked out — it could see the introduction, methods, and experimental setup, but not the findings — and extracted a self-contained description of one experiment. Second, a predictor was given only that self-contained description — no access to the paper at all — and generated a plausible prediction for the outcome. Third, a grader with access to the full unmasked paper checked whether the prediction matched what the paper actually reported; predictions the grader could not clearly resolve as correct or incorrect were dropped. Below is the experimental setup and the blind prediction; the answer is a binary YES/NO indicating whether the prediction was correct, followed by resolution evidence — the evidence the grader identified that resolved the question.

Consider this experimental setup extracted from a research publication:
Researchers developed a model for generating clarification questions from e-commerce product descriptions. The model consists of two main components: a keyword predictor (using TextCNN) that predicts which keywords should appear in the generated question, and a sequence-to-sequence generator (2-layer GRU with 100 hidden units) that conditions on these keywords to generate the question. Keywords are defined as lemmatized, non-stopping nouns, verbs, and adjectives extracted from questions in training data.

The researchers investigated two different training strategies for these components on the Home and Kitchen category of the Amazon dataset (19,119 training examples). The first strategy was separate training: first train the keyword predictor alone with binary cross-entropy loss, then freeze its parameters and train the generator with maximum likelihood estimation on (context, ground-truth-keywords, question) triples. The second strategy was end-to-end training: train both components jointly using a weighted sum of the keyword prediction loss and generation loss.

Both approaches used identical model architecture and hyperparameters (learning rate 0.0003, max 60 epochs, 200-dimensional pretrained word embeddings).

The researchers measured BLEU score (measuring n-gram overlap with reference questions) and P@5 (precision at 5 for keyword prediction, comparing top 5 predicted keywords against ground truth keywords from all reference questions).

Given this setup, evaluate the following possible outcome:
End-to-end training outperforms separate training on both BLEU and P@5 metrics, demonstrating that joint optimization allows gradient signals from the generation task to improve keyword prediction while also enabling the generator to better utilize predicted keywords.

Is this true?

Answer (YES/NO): NO